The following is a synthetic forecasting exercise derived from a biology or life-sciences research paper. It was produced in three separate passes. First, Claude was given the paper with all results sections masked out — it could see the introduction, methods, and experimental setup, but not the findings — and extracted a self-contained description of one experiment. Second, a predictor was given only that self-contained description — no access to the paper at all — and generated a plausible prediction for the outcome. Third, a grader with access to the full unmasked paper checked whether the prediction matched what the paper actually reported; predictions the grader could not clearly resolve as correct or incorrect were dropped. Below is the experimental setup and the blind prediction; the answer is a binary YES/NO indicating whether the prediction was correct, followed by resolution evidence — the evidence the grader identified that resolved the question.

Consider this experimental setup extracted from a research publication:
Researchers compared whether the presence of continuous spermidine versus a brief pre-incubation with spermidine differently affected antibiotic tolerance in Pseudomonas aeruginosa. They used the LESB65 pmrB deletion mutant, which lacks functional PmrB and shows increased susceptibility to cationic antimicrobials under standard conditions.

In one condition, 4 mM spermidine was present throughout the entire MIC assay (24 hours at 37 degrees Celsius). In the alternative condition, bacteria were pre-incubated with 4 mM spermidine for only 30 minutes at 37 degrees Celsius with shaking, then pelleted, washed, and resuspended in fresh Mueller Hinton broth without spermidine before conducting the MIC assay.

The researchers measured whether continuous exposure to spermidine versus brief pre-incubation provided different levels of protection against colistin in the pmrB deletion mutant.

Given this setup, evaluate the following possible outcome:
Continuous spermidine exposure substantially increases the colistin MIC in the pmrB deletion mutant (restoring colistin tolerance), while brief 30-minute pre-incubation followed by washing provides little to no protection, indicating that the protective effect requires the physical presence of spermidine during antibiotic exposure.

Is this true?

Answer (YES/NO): NO